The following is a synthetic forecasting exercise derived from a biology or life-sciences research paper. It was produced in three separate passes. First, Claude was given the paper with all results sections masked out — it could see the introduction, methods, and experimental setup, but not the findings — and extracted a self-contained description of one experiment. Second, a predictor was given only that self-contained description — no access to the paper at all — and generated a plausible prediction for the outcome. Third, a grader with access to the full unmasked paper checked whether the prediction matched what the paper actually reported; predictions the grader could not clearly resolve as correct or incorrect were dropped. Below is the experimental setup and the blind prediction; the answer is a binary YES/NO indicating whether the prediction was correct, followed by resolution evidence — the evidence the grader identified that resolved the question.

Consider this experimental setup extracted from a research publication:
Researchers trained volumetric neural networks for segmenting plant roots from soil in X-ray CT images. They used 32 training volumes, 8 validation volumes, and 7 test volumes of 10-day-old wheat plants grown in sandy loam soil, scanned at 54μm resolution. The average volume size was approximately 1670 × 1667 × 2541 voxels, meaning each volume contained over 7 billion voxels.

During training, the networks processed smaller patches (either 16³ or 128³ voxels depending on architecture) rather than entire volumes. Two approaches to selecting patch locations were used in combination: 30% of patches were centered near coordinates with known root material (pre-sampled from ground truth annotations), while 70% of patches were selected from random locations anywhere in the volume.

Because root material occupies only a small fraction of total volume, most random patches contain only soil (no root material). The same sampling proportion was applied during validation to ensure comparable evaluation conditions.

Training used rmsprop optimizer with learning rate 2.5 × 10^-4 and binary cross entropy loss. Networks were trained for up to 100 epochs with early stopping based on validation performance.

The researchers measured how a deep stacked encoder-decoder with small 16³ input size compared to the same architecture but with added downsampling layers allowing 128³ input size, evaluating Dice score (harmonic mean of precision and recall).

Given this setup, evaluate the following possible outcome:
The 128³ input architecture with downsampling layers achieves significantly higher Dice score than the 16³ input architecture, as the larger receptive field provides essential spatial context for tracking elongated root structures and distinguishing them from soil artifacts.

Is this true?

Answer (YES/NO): NO